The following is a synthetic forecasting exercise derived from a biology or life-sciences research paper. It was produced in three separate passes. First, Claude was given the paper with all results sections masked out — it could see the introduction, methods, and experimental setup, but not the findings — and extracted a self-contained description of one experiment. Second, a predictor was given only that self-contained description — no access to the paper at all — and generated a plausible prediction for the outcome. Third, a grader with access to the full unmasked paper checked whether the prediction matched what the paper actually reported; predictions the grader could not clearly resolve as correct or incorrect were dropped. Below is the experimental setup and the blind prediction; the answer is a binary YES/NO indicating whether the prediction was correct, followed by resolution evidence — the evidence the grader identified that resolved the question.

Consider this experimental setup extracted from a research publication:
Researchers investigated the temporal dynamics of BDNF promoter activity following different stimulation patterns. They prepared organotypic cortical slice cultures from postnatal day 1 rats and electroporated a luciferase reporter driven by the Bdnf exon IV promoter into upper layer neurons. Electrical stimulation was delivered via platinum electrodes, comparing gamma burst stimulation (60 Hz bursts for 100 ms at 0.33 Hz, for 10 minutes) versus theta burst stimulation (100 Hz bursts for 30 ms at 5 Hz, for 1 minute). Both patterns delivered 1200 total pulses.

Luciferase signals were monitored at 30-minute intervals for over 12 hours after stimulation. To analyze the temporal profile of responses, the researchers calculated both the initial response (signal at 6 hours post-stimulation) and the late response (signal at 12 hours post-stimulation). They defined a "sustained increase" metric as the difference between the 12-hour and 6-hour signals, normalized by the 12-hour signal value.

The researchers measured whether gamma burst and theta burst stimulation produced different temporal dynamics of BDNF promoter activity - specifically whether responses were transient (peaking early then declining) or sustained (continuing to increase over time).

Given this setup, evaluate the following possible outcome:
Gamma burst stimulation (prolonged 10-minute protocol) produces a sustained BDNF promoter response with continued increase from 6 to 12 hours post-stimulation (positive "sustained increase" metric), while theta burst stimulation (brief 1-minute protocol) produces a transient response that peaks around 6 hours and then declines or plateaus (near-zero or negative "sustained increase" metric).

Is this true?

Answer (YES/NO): NO